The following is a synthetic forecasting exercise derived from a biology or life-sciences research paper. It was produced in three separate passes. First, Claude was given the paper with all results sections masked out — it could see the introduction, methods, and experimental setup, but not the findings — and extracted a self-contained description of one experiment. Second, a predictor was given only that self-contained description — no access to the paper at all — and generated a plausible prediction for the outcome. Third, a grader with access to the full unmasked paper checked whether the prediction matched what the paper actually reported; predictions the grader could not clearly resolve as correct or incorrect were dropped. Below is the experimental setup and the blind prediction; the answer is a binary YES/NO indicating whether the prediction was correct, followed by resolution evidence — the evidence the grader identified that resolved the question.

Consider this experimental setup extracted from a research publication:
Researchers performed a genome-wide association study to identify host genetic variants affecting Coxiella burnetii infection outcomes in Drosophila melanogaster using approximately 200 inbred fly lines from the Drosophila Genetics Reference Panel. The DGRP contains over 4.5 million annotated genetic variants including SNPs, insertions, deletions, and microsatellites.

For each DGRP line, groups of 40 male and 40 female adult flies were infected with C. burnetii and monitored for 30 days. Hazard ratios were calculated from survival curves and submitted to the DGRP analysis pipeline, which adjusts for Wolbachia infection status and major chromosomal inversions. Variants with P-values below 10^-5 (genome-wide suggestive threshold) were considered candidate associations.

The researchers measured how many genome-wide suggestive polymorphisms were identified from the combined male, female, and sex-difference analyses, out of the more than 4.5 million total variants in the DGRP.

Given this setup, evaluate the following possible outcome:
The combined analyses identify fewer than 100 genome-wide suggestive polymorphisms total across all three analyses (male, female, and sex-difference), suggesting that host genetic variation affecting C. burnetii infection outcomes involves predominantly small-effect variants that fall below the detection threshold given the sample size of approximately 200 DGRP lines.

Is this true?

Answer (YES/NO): YES